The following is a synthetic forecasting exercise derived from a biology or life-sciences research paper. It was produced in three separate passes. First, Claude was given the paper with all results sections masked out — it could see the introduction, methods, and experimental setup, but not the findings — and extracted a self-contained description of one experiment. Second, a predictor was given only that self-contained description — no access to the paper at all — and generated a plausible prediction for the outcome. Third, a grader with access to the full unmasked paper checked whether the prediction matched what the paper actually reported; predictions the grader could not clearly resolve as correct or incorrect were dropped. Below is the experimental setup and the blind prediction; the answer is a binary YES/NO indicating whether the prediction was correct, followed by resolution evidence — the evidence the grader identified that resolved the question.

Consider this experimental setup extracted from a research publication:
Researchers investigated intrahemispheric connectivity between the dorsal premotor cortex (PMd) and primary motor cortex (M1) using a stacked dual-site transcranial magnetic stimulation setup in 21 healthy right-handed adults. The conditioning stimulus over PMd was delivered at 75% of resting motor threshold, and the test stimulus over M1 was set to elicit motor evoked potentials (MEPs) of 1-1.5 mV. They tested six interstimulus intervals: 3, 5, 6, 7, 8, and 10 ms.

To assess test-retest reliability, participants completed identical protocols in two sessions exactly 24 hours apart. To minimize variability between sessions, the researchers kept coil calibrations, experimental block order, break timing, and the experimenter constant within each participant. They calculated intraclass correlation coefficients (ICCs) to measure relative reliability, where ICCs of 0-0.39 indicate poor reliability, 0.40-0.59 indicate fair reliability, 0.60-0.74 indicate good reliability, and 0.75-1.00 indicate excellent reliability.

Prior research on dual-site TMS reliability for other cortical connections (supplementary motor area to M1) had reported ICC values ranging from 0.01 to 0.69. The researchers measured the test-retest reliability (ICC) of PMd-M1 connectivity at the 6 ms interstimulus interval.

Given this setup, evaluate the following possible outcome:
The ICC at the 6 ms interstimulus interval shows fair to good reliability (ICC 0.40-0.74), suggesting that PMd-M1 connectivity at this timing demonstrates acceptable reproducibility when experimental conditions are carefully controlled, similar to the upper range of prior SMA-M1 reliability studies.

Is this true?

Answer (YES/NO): YES